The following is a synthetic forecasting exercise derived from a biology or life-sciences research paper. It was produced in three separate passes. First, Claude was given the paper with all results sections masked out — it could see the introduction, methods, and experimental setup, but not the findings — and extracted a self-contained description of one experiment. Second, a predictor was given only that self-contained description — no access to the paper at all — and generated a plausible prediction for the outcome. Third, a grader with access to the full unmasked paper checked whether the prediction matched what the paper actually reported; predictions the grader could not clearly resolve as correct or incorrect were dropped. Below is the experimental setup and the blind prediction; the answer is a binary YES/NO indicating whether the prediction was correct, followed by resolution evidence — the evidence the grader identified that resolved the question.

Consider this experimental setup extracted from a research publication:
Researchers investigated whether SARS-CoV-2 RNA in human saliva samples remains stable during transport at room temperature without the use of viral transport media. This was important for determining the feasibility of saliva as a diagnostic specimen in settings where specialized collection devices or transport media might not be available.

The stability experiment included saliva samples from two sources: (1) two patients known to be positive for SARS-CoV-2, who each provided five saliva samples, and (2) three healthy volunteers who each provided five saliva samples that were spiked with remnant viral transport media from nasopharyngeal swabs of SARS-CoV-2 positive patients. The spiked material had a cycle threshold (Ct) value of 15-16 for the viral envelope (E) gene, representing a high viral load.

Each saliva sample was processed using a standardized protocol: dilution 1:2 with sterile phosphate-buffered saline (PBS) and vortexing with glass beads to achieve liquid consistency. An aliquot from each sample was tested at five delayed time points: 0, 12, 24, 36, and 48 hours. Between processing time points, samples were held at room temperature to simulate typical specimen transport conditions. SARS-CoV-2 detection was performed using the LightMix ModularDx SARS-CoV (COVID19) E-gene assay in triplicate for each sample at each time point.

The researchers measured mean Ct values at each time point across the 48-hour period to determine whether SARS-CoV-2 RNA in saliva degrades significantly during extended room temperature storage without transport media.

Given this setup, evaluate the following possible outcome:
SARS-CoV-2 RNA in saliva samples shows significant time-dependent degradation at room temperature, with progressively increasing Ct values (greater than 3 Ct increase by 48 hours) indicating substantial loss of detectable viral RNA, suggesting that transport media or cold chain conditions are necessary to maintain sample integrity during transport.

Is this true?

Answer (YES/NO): NO